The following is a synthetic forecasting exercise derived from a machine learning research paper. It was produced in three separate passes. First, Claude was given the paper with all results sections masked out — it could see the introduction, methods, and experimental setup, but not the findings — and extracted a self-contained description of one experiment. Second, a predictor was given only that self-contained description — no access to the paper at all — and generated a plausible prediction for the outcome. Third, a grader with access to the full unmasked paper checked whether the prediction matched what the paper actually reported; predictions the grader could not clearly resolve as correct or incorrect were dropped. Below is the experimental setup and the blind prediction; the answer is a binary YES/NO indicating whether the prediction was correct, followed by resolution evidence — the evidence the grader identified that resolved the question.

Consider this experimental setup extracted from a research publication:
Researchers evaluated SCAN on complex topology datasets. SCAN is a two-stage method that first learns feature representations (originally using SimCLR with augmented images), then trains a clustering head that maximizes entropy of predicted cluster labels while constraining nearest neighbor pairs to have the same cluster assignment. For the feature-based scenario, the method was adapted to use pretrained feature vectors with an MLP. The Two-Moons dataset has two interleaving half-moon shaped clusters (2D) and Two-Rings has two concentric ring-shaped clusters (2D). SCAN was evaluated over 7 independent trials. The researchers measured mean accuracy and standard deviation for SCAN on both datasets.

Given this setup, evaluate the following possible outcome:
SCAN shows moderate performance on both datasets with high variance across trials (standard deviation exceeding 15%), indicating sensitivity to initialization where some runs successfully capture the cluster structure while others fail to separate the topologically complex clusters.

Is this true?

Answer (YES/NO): YES